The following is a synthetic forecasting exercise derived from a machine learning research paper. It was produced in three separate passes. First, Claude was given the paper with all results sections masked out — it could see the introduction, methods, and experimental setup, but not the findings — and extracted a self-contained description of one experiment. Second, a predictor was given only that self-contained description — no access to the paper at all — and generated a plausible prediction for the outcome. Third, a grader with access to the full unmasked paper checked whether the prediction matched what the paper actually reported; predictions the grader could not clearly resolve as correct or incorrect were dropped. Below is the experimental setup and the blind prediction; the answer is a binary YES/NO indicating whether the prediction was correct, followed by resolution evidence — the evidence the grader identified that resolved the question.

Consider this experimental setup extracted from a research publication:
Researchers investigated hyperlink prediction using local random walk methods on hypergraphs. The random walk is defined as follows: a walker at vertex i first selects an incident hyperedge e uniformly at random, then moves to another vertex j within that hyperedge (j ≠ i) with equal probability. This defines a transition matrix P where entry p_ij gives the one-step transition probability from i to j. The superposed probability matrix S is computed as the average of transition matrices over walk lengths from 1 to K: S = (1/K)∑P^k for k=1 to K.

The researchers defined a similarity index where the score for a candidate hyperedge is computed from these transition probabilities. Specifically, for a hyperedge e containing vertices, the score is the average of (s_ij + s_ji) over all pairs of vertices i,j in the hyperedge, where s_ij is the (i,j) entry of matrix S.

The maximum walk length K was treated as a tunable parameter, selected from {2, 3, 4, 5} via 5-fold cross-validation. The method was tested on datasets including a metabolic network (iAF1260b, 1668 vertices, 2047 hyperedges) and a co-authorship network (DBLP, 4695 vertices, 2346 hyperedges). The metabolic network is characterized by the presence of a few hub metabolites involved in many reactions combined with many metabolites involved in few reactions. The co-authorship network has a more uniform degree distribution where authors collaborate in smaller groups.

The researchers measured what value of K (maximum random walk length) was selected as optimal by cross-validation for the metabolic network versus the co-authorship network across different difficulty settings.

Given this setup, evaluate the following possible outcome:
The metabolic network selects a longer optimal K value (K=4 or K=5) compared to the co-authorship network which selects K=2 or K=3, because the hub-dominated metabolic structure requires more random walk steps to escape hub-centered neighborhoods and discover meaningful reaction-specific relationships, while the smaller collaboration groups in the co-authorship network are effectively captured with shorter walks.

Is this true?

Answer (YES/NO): NO